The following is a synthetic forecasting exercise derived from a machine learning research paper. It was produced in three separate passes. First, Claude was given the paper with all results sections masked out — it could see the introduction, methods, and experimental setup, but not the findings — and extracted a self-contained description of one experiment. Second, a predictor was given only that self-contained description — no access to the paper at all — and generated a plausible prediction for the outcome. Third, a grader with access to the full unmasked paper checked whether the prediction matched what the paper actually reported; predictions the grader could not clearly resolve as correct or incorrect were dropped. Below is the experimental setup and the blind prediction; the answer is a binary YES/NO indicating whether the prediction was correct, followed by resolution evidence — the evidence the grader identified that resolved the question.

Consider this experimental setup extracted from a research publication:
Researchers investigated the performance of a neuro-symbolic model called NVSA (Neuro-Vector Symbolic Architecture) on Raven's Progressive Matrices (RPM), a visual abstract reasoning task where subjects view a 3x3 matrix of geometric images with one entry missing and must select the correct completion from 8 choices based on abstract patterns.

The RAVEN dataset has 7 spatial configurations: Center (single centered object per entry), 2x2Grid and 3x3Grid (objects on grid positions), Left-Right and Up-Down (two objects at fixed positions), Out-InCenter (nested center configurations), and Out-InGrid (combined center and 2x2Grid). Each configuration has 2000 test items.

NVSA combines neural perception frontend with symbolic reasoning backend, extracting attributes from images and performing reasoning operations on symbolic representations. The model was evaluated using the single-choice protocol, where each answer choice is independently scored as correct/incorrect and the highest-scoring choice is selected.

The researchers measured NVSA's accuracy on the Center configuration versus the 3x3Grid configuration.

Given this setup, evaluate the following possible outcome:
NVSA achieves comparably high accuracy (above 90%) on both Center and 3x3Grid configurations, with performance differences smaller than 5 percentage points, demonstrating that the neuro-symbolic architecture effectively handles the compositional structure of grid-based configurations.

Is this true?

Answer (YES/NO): NO